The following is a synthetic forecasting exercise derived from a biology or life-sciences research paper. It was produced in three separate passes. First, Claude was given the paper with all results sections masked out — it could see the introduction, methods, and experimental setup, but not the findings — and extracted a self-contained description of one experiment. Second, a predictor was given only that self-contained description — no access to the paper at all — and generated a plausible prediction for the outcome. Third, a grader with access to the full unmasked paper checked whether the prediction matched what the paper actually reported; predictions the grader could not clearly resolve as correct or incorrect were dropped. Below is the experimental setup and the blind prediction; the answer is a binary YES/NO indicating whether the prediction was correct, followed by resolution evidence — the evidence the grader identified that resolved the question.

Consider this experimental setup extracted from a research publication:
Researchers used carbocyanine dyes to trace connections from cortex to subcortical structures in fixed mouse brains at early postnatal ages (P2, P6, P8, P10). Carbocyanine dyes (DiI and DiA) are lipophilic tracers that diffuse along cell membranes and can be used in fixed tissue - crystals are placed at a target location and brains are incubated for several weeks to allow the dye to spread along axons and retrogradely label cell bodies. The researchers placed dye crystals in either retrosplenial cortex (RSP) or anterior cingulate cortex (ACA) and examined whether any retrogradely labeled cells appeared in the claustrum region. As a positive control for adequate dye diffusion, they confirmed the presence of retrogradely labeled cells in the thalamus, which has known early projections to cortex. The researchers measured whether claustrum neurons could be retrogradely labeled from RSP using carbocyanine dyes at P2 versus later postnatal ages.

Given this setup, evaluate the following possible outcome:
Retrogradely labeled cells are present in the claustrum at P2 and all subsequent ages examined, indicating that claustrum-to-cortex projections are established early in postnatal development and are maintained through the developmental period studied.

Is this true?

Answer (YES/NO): NO